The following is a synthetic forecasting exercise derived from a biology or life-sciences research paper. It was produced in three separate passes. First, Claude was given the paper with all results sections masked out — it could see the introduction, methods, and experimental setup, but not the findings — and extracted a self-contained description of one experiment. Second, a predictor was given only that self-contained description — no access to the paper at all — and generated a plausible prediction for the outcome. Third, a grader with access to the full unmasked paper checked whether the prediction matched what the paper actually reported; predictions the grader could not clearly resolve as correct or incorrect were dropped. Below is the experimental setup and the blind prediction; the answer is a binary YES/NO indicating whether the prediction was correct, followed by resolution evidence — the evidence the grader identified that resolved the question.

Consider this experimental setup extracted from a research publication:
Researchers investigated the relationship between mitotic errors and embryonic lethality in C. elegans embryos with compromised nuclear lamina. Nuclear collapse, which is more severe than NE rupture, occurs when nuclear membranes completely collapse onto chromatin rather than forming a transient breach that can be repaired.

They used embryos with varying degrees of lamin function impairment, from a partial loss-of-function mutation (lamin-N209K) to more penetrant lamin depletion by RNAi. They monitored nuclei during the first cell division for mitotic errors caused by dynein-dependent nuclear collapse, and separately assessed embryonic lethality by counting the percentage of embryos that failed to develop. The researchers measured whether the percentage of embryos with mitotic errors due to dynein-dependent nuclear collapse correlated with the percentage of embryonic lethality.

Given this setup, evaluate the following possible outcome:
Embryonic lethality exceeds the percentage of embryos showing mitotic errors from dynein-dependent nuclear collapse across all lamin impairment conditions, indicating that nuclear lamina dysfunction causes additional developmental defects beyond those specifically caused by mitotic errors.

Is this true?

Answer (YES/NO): NO